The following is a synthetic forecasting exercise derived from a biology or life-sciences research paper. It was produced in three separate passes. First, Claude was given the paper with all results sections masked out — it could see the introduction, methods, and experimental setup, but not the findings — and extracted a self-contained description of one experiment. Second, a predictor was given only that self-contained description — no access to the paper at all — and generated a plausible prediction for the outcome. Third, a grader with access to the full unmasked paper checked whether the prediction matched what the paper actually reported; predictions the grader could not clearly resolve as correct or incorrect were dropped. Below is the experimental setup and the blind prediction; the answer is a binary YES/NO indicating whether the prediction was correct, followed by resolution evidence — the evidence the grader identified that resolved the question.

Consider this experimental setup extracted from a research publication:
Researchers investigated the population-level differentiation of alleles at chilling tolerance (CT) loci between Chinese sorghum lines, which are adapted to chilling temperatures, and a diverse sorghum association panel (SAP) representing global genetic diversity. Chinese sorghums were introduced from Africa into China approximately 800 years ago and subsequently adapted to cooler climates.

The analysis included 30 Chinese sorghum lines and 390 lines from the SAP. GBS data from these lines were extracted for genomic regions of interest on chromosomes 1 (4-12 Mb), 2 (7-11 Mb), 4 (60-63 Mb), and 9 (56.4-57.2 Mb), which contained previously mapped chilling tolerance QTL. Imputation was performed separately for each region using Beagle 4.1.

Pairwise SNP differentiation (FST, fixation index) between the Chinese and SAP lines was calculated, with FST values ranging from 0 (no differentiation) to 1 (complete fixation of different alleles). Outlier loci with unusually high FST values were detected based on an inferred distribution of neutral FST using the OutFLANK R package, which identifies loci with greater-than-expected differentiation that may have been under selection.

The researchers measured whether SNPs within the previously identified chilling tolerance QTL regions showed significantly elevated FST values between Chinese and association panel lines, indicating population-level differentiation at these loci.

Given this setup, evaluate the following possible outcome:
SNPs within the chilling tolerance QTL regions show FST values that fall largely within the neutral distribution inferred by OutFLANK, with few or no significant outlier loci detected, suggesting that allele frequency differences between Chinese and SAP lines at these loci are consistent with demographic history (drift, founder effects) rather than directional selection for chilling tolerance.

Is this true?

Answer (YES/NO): NO